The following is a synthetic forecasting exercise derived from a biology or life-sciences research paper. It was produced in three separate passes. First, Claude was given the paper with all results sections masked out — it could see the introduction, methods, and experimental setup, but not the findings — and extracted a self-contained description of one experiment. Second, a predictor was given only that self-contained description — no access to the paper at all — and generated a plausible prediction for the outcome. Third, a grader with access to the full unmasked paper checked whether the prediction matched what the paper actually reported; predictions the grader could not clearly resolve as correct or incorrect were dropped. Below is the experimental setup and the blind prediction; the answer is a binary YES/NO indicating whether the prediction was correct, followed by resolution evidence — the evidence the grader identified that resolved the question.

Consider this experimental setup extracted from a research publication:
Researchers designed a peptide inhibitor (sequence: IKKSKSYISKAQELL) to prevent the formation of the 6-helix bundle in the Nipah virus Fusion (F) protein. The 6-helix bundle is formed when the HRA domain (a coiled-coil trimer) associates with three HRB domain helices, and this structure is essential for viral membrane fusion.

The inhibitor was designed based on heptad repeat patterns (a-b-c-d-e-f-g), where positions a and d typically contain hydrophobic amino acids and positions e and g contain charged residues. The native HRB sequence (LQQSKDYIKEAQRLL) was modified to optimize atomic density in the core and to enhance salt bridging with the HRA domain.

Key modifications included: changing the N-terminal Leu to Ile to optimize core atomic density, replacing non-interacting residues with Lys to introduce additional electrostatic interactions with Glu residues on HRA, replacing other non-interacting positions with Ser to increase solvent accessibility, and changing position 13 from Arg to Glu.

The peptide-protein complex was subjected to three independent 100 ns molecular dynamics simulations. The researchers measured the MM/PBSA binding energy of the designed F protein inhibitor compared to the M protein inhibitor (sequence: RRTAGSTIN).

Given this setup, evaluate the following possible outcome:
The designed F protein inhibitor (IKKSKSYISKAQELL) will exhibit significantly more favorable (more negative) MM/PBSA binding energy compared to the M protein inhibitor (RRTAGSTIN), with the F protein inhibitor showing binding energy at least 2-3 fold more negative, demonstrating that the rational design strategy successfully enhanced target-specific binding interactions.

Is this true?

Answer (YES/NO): NO